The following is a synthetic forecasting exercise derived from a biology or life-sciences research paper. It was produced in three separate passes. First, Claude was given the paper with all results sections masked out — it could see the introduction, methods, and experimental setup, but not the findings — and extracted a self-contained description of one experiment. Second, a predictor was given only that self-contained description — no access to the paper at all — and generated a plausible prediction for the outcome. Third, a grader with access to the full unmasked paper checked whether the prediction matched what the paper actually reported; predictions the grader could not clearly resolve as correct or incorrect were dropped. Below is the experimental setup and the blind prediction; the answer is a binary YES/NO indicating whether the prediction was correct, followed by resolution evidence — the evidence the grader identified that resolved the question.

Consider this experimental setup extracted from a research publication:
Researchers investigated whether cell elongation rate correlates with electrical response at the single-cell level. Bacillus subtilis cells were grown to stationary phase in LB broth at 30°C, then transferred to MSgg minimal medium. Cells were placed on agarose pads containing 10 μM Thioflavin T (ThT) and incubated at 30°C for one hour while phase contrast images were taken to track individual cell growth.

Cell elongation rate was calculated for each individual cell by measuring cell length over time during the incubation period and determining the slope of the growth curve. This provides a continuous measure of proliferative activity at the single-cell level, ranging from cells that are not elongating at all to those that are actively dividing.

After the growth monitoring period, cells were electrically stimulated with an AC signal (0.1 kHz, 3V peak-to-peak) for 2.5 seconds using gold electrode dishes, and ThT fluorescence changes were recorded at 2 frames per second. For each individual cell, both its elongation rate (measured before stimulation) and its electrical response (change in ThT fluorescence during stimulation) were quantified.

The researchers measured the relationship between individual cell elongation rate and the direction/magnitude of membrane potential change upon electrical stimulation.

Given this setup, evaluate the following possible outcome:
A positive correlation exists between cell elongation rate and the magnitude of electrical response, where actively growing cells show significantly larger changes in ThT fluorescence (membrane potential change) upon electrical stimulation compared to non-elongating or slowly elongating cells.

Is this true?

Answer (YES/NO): NO